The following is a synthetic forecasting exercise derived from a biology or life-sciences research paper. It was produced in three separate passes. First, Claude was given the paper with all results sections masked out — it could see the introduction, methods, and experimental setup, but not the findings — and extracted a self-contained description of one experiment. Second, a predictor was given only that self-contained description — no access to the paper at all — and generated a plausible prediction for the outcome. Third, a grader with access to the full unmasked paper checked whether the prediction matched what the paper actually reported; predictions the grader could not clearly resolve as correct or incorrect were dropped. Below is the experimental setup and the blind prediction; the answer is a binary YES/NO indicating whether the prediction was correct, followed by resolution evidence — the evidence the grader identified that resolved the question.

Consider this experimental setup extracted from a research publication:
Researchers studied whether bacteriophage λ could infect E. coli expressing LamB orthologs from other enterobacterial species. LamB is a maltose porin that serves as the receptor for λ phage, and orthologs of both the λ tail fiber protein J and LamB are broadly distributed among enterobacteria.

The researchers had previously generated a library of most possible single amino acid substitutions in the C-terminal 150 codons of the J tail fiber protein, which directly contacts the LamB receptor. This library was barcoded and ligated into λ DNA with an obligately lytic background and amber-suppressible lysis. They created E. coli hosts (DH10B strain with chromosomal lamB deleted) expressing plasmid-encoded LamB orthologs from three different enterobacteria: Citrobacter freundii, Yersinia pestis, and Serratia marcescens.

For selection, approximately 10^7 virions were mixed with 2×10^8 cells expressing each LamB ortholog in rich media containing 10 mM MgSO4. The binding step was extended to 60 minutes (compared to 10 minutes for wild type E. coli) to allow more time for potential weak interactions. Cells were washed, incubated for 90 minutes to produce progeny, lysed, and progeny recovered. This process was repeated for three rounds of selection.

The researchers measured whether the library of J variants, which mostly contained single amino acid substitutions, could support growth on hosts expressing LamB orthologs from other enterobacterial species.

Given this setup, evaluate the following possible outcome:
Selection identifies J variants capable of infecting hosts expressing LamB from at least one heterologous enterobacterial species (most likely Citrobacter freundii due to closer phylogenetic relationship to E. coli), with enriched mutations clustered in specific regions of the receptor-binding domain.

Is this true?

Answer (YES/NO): NO